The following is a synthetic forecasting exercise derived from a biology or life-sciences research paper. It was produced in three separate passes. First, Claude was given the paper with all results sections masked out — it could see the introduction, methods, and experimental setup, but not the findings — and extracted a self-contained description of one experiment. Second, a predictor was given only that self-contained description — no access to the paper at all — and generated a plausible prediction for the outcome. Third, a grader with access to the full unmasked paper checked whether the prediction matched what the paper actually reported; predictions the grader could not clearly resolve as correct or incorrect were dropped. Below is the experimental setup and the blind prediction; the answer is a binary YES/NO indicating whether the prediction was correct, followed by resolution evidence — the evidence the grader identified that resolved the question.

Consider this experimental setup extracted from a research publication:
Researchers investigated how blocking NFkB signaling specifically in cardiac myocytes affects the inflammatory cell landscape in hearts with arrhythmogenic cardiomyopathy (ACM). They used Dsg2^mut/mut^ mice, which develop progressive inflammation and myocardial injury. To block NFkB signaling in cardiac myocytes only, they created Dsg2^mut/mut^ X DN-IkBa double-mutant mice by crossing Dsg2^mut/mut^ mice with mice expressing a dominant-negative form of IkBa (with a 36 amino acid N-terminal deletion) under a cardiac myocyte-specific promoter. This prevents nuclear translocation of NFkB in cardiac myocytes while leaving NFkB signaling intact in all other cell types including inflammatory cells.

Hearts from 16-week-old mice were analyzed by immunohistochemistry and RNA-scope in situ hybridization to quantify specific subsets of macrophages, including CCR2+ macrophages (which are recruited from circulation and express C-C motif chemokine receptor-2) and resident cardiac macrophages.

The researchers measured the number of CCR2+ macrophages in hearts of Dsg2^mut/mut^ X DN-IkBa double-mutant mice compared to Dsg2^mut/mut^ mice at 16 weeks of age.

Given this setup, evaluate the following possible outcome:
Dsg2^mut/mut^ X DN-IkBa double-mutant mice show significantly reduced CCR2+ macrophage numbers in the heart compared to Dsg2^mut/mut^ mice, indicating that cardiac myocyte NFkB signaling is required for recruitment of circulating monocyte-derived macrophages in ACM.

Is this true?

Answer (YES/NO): YES